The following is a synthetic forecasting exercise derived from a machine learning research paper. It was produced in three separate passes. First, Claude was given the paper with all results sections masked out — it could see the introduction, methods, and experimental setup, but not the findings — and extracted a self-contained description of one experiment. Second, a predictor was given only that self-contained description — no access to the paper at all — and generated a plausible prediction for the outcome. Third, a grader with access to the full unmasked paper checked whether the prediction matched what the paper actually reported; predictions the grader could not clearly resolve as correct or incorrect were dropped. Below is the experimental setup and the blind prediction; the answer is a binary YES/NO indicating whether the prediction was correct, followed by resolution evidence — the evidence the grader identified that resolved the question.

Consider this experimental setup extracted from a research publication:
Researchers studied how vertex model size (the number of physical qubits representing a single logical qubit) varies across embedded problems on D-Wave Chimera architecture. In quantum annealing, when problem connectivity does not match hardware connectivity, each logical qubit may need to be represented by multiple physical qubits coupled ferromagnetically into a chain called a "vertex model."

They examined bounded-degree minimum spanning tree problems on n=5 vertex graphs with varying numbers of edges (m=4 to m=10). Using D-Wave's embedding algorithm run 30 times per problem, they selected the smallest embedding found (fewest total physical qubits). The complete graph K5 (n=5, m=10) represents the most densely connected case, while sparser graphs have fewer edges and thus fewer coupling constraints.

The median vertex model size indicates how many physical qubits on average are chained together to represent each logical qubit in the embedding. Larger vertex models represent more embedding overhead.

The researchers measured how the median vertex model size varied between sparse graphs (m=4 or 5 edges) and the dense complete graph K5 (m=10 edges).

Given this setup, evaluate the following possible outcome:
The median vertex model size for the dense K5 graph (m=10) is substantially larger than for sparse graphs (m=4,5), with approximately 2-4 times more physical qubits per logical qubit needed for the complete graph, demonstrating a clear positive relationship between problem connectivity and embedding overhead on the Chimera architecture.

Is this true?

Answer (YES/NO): NO